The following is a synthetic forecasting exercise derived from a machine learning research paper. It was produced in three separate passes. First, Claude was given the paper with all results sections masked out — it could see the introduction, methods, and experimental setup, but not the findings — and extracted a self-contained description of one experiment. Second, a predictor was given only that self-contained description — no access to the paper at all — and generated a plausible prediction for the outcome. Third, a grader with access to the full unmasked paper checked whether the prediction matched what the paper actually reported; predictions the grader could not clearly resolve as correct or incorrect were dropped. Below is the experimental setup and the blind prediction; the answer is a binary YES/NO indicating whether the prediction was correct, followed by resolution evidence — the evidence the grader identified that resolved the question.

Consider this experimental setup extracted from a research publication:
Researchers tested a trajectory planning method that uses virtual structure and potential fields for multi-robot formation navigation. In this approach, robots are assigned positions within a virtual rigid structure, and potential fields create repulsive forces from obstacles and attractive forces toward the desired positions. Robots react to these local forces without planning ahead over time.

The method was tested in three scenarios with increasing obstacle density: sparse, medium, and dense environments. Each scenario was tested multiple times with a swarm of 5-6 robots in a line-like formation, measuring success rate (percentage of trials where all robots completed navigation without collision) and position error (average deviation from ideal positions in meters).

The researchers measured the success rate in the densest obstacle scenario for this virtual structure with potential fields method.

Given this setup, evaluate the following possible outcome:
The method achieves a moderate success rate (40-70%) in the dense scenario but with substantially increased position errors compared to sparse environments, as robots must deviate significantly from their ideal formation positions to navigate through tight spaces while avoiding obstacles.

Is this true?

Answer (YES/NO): NO